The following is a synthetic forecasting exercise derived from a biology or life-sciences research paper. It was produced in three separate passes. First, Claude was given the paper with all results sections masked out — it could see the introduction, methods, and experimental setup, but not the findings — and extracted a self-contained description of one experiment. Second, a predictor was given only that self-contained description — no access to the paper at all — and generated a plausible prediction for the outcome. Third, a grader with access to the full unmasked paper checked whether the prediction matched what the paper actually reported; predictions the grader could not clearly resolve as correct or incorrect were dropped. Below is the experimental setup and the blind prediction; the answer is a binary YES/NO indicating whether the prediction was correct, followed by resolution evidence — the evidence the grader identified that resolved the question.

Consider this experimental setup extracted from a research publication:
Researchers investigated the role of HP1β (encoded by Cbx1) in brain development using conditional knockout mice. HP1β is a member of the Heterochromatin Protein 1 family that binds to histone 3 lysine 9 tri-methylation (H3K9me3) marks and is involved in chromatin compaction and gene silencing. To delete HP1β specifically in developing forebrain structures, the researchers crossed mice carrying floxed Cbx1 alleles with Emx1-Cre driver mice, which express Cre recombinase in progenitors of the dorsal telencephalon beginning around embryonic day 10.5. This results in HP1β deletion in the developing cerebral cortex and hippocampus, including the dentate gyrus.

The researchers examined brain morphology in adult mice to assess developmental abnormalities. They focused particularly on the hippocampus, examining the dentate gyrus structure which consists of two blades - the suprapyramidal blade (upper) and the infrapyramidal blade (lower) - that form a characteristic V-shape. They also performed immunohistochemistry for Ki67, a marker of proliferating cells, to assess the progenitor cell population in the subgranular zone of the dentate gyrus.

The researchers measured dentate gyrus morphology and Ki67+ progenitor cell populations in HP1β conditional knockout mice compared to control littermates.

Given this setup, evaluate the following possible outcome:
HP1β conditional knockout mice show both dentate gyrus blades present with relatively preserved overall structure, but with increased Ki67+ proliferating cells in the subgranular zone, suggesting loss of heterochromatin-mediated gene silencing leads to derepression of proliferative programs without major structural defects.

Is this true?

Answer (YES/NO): NO